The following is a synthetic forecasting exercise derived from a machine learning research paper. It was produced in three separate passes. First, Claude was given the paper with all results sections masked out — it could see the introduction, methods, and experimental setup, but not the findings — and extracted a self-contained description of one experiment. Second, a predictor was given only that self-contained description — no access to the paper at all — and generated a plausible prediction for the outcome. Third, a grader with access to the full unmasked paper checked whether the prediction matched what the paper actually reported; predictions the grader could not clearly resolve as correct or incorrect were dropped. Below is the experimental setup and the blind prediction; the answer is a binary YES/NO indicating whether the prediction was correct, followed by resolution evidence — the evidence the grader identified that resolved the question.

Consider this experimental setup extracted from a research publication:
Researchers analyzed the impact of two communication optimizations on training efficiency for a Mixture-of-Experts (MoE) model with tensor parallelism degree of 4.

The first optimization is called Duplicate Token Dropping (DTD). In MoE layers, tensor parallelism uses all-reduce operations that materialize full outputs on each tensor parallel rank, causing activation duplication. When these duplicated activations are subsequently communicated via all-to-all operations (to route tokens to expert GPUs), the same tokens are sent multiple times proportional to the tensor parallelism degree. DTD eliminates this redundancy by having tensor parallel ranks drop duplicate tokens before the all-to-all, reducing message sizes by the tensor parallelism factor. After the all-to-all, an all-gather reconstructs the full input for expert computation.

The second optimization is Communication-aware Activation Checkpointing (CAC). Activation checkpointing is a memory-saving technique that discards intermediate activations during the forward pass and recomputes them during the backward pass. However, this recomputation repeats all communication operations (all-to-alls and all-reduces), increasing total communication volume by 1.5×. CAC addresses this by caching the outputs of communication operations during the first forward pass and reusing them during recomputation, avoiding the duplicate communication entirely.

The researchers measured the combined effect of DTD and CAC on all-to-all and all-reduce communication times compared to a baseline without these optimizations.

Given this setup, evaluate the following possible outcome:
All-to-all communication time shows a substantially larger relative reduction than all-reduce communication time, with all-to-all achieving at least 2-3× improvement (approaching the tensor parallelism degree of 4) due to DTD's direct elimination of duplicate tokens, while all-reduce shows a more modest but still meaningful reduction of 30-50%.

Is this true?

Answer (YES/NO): YES